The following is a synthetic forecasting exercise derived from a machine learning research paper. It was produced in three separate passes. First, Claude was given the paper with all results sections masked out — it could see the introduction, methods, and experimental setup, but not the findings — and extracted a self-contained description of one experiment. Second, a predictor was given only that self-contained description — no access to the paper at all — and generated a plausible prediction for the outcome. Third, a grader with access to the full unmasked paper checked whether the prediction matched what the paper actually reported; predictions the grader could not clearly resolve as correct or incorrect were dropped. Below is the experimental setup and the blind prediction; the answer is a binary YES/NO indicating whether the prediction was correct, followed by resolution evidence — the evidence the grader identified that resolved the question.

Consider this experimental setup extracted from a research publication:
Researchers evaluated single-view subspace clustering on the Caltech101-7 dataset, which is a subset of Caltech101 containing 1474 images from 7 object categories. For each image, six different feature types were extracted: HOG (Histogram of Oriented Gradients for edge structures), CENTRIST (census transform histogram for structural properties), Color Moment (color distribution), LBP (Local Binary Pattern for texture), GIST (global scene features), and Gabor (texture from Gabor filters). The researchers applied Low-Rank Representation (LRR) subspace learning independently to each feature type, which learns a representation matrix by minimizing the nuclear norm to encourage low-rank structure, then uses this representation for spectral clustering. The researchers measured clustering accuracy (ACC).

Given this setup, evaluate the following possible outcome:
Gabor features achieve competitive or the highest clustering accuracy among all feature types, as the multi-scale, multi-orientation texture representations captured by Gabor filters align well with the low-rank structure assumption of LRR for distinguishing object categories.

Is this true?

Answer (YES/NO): NO